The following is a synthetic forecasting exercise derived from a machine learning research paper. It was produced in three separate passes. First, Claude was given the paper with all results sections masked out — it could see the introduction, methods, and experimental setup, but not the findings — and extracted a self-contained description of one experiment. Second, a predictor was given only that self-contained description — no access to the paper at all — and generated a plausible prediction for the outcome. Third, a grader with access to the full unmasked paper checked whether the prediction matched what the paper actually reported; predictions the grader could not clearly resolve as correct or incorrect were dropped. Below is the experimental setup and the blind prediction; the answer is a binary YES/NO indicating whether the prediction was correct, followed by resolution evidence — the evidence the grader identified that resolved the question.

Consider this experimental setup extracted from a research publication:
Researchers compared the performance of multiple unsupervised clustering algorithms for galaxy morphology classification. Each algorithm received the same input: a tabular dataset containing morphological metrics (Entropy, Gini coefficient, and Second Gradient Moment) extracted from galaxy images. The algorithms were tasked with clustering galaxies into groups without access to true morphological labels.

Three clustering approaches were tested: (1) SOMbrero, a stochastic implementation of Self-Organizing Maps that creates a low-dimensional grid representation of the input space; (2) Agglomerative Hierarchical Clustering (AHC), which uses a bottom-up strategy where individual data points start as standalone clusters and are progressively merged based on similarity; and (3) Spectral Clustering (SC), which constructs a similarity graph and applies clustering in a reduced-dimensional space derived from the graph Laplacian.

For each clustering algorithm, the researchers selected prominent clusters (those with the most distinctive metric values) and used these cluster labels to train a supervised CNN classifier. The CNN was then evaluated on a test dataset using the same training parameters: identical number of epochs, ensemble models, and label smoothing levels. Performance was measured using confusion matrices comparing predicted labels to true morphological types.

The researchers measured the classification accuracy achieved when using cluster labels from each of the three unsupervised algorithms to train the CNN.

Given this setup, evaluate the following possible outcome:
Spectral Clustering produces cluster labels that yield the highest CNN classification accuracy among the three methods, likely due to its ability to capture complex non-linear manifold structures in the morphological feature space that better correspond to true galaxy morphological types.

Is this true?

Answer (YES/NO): NO